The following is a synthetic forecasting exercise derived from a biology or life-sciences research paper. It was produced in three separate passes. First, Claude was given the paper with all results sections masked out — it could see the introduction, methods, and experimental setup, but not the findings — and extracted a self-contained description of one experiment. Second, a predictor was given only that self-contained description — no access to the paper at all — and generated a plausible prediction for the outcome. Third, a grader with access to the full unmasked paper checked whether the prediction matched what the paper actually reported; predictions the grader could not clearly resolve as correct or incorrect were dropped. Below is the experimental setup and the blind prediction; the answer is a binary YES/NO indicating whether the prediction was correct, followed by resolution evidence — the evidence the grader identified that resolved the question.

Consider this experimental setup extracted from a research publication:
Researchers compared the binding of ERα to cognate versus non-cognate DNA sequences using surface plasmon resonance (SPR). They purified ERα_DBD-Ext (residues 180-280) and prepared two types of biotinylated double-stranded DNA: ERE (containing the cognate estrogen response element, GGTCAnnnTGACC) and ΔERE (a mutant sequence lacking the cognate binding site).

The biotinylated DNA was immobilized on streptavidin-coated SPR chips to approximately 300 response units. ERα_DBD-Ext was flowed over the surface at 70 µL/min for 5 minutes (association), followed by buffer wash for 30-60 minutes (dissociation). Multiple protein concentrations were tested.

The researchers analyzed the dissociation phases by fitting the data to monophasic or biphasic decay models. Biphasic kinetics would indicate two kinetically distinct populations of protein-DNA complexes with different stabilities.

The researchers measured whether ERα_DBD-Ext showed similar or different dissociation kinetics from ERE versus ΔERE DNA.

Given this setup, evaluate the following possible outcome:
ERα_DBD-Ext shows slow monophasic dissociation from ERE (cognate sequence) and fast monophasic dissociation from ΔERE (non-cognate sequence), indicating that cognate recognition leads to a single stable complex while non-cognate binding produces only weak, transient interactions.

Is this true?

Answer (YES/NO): NO